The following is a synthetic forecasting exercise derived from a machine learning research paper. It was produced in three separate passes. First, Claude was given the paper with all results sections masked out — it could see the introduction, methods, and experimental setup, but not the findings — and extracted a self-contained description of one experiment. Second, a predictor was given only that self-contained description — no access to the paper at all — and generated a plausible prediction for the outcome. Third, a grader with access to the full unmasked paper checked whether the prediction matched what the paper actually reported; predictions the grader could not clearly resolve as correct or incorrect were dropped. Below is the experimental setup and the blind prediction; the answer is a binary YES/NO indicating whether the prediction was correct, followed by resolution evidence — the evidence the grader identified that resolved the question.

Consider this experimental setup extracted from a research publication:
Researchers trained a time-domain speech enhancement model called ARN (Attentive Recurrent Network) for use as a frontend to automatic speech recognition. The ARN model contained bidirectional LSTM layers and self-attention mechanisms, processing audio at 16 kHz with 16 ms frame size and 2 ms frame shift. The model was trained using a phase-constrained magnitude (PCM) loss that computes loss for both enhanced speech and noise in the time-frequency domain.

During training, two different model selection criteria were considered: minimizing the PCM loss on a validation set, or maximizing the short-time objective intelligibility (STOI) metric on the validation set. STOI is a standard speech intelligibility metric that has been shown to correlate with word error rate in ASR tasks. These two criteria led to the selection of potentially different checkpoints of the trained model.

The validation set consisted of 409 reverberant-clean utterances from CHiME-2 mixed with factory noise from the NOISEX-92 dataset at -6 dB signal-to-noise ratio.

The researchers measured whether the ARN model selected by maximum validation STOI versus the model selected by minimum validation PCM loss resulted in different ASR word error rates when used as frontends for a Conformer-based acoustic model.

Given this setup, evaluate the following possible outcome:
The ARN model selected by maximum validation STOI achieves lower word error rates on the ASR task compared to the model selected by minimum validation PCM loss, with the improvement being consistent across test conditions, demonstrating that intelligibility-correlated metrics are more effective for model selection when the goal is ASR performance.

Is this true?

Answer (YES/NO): YES